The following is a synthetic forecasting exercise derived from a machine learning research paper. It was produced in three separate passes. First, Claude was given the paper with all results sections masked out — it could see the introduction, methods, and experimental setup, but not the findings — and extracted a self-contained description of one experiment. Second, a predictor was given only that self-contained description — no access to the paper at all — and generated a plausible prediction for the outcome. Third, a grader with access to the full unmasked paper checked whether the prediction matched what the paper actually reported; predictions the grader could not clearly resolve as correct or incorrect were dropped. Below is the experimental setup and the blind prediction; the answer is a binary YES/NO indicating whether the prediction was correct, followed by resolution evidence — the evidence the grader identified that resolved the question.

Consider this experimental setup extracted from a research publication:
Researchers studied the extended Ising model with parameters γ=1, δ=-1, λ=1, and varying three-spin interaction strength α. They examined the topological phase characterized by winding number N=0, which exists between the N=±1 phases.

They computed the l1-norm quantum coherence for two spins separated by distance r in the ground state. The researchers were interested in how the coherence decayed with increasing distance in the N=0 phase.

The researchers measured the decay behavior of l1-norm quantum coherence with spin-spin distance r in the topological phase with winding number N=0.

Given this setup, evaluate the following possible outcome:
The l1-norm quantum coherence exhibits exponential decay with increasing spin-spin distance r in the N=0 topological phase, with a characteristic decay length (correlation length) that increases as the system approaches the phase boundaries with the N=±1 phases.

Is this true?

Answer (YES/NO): NO